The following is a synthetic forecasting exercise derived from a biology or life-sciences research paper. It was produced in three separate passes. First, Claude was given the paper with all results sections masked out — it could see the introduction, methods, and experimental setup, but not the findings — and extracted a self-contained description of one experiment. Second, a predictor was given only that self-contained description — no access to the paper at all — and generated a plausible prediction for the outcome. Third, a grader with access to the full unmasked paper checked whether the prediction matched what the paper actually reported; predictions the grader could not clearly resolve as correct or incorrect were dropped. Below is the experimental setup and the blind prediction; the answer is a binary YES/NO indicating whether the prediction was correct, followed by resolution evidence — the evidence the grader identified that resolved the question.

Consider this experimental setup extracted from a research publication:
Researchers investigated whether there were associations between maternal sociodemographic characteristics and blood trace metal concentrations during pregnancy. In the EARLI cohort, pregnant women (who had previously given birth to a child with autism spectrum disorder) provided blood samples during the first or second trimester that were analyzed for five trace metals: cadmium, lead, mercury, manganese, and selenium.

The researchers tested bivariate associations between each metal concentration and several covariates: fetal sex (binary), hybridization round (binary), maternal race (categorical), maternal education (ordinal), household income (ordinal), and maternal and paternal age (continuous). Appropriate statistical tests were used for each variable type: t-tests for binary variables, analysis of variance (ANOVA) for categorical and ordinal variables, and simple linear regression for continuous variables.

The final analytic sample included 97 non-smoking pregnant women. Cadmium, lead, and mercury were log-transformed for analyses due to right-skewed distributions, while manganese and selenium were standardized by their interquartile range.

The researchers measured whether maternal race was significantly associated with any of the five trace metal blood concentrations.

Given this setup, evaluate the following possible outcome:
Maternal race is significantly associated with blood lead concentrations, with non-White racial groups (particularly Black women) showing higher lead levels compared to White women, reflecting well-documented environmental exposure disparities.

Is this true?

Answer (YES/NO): NO